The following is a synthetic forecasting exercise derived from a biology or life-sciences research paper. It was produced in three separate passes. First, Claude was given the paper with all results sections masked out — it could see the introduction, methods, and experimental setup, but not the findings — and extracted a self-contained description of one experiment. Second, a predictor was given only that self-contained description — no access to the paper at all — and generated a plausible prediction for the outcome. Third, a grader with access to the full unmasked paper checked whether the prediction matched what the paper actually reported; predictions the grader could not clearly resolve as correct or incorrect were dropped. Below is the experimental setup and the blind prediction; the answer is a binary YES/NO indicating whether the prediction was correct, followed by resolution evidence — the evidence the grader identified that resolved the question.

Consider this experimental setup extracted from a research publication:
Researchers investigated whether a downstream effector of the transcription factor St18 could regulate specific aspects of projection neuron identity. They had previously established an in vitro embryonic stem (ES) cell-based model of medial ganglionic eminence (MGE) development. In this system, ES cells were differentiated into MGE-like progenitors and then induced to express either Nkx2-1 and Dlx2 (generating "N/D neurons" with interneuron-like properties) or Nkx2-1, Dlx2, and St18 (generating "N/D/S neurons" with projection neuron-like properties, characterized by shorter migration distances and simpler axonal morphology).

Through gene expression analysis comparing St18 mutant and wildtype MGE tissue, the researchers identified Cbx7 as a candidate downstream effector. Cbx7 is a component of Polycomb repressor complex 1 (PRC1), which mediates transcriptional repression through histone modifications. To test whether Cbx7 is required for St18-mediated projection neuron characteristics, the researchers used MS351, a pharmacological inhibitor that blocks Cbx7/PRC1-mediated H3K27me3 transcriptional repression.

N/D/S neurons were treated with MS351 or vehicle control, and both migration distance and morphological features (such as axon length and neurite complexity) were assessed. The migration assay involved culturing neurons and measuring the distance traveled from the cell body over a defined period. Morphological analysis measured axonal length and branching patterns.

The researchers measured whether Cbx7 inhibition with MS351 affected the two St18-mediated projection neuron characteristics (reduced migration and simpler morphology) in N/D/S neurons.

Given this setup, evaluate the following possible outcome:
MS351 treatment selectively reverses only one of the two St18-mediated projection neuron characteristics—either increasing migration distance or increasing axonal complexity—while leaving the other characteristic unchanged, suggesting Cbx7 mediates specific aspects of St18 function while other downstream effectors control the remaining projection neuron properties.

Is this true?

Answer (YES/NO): YES